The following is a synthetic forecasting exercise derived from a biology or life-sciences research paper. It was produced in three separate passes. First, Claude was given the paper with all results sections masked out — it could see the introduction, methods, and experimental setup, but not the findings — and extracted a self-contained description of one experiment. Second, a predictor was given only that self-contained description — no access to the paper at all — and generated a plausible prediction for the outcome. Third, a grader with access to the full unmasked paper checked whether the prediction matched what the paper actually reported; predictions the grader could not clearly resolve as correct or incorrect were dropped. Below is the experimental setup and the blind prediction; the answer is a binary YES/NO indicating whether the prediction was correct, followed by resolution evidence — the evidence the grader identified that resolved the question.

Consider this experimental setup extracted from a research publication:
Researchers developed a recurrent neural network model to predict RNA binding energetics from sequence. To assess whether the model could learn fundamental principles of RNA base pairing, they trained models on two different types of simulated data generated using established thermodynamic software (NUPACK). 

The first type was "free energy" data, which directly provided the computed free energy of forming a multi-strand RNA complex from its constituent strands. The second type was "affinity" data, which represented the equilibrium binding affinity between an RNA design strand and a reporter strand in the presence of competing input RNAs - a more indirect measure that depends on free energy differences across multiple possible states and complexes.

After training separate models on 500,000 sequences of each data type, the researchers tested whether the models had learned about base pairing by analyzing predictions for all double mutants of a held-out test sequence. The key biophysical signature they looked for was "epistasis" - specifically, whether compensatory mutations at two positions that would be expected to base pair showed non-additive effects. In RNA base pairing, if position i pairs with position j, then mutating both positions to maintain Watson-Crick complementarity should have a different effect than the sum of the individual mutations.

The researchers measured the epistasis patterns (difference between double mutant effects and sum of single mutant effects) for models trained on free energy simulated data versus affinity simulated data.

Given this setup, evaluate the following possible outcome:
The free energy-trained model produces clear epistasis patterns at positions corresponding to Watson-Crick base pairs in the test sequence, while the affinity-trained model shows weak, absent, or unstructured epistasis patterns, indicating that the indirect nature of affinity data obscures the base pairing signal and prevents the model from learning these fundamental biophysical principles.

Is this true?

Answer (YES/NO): YES